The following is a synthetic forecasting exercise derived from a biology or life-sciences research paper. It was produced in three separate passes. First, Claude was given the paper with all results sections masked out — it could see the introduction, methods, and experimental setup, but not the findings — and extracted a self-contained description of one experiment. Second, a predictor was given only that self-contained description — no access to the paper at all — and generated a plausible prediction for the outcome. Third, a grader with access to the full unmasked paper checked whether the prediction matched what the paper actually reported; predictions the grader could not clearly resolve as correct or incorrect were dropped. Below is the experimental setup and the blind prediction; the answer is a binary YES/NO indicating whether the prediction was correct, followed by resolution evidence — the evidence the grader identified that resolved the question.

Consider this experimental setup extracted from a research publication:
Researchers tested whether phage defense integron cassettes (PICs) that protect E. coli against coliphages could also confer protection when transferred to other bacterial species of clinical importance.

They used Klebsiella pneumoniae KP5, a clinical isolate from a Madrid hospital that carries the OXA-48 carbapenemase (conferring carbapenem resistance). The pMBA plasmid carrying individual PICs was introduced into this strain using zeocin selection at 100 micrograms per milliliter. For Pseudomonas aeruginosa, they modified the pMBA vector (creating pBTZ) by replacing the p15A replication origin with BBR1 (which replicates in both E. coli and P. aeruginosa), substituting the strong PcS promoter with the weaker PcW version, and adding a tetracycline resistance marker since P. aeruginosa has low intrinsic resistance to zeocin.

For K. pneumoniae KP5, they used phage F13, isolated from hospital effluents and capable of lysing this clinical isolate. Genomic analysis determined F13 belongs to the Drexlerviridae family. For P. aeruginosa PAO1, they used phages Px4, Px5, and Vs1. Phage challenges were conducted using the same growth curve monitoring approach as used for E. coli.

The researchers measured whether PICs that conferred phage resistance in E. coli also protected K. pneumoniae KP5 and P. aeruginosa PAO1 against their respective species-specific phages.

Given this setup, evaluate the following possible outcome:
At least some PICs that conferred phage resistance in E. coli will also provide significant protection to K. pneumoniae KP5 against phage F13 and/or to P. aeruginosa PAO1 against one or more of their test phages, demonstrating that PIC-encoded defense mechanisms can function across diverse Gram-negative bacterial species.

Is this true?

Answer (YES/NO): YES